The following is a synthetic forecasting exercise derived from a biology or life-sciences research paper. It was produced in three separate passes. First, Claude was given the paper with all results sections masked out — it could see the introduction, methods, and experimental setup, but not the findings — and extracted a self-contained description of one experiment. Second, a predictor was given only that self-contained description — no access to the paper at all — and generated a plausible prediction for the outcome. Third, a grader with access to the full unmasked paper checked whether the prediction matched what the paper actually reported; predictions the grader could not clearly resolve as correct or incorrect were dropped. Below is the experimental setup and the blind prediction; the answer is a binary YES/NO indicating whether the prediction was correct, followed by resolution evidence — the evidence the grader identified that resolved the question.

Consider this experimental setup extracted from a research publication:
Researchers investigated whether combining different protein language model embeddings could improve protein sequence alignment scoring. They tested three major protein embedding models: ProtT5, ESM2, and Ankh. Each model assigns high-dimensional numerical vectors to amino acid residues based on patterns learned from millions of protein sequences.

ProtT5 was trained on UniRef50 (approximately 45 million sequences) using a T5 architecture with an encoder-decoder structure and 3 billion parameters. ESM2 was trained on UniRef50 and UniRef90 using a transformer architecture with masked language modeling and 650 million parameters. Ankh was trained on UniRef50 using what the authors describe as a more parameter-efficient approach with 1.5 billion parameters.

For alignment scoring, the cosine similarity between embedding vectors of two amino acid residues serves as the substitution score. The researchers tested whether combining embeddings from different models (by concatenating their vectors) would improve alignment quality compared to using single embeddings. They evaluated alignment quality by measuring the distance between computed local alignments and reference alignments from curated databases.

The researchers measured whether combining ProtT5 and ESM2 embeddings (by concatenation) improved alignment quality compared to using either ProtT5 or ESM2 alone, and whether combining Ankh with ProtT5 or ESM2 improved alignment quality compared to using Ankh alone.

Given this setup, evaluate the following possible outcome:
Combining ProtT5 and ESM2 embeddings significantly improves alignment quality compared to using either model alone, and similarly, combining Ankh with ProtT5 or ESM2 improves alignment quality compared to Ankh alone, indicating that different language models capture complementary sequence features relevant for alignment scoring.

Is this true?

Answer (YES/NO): NO